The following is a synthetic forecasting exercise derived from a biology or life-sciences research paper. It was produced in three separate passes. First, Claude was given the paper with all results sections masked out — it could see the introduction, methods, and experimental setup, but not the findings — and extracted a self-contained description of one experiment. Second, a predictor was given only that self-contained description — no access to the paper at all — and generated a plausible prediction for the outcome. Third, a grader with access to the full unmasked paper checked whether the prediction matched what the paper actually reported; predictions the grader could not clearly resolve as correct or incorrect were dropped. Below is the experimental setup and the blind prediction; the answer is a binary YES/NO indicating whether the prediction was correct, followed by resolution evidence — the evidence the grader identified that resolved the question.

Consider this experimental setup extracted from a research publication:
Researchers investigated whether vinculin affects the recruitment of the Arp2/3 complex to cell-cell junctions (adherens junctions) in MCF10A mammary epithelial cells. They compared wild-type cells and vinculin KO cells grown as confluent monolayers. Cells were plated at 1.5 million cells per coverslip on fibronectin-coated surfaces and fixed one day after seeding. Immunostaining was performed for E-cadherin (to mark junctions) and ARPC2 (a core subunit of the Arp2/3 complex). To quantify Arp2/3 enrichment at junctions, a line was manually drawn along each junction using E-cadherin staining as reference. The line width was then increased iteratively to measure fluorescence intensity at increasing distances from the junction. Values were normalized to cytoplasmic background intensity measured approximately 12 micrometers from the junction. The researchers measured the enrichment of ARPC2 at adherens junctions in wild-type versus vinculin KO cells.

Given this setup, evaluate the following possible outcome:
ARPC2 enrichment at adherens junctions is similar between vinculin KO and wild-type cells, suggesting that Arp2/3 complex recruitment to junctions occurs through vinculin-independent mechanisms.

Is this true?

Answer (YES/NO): NO